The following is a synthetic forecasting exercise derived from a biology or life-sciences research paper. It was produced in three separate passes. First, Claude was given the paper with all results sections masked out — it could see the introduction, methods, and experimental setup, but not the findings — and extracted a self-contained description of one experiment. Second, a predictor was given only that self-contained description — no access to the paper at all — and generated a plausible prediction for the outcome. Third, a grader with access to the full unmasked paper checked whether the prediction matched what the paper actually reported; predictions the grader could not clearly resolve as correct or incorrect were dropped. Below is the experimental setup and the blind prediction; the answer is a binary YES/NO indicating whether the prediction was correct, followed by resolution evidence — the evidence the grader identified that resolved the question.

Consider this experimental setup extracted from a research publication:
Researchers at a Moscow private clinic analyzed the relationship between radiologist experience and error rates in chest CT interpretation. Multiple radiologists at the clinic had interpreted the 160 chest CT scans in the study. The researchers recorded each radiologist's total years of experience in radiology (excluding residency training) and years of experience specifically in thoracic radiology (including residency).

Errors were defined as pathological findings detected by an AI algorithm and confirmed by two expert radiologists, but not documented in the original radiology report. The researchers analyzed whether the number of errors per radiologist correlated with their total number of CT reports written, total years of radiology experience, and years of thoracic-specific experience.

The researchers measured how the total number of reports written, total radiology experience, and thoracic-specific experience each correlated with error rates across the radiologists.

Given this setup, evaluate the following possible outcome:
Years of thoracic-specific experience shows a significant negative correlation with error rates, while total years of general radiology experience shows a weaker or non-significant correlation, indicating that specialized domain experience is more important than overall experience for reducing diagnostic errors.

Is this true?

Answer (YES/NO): NO